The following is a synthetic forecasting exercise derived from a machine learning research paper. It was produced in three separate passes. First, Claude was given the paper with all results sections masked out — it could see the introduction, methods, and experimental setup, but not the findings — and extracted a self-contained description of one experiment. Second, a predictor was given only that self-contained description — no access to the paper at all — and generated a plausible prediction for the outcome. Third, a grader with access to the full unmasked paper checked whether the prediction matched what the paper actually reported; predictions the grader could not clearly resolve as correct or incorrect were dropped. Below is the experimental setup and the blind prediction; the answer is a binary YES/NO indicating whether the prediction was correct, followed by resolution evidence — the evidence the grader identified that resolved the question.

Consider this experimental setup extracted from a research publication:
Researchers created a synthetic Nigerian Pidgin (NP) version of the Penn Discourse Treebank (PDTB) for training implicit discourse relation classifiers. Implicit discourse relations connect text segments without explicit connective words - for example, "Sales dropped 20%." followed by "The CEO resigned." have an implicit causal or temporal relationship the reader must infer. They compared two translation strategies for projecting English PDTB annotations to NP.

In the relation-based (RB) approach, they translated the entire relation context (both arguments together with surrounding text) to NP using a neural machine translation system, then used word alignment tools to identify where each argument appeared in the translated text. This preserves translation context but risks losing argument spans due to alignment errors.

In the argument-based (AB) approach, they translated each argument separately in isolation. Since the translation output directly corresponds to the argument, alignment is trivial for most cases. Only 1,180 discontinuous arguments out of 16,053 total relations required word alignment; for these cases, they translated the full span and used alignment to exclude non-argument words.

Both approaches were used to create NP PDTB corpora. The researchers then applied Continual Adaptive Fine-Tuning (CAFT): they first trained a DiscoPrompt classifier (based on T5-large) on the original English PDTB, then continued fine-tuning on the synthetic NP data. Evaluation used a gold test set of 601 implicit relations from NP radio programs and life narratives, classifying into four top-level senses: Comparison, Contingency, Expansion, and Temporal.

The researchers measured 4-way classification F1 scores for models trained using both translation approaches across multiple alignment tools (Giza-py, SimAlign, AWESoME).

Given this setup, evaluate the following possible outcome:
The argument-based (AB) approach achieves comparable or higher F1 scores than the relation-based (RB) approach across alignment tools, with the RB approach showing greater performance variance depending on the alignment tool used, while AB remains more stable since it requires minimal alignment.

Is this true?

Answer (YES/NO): NO